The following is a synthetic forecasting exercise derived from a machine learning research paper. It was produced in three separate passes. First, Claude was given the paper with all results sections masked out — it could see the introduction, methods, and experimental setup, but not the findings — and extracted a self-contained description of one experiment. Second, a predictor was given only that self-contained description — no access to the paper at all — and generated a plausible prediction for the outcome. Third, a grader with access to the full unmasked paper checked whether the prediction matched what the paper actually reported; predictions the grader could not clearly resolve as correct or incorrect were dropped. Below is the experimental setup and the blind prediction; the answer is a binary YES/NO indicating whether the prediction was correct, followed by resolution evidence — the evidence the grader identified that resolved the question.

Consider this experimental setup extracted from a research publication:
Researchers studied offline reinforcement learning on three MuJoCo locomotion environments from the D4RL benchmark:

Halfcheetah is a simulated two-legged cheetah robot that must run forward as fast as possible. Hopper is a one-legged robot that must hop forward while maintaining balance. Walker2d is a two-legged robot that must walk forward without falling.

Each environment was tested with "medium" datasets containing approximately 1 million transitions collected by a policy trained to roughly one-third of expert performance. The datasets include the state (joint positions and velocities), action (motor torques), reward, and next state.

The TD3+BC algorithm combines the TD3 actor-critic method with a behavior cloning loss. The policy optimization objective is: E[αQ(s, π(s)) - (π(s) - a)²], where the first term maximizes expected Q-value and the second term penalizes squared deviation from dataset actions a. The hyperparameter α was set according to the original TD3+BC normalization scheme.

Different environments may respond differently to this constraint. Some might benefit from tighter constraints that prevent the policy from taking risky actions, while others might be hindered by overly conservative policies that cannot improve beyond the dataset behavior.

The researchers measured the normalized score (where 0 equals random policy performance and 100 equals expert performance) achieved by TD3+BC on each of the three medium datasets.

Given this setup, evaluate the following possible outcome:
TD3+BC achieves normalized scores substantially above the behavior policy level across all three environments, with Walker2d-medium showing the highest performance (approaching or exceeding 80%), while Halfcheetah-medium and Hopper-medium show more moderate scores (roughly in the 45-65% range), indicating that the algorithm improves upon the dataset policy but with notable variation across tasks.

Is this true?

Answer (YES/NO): YES